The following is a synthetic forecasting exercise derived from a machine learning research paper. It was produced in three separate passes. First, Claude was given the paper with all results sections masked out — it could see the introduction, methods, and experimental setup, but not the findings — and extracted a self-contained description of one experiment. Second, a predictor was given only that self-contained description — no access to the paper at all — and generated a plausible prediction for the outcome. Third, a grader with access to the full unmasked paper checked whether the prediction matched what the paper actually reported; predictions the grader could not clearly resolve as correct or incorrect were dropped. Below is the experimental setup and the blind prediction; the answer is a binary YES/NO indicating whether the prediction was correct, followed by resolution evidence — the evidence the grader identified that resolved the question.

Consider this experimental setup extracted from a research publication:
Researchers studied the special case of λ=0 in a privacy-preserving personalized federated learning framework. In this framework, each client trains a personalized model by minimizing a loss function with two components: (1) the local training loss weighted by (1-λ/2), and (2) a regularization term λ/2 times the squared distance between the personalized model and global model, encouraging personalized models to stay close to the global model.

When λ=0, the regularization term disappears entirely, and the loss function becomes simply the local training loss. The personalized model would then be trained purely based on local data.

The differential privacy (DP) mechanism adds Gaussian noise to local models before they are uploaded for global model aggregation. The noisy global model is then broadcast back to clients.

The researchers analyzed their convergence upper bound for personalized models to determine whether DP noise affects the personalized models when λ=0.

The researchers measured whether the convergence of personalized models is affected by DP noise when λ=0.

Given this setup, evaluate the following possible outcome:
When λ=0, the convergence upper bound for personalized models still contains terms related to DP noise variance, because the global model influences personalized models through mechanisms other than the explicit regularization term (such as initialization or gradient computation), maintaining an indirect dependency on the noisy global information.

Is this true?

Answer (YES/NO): NO